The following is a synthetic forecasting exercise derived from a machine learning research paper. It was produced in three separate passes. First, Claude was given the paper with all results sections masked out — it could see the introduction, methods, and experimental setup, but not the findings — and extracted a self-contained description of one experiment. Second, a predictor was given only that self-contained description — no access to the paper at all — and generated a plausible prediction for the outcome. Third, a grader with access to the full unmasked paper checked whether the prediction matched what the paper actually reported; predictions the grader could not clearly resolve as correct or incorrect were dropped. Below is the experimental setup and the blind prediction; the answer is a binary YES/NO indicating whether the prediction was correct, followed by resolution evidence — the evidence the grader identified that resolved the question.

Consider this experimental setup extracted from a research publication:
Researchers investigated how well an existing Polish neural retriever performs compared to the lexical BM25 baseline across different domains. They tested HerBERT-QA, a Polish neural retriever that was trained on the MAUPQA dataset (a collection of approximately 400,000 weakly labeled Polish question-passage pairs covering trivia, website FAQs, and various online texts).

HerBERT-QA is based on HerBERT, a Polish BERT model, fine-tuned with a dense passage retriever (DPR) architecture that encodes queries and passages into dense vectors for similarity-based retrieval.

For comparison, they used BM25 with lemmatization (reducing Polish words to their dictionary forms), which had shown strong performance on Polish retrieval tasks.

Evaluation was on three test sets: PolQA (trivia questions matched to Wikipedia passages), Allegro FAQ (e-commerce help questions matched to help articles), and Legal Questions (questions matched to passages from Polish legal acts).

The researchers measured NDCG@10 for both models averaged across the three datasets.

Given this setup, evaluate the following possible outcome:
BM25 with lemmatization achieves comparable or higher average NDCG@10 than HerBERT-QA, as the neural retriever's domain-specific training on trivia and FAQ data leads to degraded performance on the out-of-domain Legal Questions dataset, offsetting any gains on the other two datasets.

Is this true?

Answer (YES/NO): YES